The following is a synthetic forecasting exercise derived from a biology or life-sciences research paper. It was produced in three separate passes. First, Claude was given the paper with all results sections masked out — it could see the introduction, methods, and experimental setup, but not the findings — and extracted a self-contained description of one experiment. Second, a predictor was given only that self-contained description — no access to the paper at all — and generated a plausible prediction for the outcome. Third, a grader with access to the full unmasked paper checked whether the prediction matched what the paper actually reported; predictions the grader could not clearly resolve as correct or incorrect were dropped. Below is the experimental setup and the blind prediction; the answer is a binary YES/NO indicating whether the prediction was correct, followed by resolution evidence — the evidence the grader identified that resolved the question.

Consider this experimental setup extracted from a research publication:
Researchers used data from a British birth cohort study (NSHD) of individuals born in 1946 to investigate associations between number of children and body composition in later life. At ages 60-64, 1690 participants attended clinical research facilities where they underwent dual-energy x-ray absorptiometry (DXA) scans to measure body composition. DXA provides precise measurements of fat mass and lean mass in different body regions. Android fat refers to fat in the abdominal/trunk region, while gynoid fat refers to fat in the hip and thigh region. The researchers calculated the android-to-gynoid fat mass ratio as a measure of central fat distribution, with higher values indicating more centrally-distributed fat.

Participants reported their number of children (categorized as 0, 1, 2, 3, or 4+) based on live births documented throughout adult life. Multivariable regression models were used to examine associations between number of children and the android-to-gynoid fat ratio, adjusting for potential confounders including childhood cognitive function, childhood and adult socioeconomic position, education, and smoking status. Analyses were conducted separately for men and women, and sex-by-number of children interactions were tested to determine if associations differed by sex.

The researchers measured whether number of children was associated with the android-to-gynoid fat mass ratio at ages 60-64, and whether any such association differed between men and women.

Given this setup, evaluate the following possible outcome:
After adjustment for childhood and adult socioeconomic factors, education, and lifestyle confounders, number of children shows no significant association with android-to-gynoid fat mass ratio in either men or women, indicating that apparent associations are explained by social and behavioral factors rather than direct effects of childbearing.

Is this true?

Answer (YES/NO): NO